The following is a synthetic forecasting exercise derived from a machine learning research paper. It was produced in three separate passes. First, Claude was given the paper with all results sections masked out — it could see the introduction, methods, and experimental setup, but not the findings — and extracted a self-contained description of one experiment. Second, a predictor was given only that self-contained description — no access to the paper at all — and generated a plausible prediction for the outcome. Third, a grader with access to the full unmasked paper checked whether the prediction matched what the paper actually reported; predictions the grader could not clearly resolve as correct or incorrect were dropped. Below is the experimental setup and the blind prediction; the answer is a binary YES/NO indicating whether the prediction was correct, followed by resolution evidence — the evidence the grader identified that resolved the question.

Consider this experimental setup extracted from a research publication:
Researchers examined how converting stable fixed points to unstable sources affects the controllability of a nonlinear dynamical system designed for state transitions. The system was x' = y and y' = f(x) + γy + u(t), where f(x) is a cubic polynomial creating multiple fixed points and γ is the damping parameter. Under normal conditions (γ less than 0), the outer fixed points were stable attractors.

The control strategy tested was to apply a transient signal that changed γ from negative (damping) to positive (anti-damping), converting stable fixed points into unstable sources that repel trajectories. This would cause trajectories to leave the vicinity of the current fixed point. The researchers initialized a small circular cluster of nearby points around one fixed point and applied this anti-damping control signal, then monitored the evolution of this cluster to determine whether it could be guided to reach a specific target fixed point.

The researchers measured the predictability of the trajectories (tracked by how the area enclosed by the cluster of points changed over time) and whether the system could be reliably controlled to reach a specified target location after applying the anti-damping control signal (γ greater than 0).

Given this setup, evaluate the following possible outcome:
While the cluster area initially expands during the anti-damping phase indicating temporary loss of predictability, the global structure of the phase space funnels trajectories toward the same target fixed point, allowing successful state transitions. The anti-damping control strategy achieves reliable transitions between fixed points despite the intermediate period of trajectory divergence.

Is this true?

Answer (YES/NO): NO